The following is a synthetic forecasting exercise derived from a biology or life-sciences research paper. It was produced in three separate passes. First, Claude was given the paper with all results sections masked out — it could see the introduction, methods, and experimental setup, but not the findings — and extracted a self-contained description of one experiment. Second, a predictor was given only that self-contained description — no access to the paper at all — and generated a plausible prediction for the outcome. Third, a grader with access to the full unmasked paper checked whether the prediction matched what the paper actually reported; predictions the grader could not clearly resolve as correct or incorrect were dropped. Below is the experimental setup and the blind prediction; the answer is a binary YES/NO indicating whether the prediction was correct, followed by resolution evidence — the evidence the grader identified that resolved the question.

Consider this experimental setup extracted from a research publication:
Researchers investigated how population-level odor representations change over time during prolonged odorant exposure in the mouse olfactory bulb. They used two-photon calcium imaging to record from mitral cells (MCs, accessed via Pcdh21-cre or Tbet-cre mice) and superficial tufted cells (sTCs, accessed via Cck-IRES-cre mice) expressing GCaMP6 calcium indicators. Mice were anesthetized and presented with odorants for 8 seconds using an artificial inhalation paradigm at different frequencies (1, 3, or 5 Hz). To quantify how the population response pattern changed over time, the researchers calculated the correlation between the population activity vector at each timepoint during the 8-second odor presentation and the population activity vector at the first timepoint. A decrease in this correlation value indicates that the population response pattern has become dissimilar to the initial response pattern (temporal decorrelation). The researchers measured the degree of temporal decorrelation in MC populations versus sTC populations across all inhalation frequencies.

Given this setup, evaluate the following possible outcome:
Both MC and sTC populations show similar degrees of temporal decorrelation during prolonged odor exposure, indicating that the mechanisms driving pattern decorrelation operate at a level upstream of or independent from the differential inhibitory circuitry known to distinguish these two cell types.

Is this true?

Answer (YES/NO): NO